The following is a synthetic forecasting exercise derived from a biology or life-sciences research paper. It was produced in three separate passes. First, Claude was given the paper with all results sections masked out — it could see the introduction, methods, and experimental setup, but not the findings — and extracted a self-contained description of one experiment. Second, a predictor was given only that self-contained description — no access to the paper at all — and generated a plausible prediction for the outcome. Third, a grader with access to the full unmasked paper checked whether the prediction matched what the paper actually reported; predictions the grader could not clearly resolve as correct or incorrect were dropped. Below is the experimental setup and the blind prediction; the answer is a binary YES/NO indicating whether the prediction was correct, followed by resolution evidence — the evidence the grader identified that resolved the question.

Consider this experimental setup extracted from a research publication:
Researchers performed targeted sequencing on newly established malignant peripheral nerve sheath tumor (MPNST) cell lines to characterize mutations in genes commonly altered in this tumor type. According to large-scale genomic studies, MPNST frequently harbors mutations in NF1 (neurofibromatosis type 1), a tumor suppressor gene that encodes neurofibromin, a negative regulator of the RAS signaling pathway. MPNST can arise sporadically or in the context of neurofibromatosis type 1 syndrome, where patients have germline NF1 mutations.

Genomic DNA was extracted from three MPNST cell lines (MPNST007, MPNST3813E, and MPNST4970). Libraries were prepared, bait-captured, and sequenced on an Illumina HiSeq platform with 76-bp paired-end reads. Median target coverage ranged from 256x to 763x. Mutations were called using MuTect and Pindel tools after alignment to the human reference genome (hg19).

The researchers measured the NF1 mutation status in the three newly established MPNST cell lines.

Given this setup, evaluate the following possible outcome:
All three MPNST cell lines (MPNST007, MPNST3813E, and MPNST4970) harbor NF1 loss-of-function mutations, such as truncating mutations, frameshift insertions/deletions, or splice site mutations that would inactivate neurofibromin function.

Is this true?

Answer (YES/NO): NO